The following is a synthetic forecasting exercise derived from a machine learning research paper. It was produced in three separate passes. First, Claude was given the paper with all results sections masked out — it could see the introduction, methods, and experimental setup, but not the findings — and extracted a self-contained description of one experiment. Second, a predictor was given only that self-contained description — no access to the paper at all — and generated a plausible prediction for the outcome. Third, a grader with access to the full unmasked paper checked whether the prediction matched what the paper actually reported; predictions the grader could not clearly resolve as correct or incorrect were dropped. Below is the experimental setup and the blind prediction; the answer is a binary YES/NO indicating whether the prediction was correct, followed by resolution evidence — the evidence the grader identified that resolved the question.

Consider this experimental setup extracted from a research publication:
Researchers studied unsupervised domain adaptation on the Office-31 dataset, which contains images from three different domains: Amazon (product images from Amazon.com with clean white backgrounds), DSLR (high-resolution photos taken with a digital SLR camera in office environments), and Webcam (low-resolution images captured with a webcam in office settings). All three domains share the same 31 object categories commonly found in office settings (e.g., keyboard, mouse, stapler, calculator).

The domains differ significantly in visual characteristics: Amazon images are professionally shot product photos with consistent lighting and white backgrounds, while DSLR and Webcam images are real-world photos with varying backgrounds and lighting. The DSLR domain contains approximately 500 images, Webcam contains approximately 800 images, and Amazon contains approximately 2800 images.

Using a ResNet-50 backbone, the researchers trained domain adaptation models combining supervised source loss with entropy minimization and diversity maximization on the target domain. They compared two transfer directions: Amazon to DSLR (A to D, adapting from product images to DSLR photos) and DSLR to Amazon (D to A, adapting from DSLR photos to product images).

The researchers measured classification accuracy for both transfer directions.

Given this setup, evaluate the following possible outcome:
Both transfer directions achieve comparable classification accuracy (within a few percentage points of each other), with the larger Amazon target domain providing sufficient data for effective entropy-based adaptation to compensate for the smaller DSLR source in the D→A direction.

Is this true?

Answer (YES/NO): NO